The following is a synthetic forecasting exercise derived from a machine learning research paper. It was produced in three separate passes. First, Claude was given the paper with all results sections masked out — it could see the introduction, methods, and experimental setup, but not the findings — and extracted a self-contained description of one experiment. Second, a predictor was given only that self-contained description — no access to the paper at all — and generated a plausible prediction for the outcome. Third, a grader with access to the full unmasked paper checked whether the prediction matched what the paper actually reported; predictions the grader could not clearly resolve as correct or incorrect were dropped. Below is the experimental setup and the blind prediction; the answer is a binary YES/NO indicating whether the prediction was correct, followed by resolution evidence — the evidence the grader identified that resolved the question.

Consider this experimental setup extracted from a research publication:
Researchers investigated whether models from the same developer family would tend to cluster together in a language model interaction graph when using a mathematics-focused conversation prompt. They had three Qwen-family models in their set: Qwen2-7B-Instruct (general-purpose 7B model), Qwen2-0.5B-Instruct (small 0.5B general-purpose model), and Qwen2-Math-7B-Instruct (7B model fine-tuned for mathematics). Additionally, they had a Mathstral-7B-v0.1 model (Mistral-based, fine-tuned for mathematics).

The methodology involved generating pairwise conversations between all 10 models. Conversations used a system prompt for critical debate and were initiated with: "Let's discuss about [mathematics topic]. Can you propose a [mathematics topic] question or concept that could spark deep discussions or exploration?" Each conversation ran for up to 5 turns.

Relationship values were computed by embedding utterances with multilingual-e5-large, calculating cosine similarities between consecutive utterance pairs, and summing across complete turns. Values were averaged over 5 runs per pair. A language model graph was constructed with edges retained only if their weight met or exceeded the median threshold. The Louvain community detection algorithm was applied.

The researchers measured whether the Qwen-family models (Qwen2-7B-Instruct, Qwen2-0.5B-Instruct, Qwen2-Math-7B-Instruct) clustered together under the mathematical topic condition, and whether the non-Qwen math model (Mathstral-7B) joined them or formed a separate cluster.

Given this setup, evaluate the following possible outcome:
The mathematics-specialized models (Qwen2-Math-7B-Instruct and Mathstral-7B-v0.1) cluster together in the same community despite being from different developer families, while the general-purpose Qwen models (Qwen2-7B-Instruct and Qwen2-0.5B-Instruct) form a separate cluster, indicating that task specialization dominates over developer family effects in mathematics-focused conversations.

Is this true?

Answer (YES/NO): NO